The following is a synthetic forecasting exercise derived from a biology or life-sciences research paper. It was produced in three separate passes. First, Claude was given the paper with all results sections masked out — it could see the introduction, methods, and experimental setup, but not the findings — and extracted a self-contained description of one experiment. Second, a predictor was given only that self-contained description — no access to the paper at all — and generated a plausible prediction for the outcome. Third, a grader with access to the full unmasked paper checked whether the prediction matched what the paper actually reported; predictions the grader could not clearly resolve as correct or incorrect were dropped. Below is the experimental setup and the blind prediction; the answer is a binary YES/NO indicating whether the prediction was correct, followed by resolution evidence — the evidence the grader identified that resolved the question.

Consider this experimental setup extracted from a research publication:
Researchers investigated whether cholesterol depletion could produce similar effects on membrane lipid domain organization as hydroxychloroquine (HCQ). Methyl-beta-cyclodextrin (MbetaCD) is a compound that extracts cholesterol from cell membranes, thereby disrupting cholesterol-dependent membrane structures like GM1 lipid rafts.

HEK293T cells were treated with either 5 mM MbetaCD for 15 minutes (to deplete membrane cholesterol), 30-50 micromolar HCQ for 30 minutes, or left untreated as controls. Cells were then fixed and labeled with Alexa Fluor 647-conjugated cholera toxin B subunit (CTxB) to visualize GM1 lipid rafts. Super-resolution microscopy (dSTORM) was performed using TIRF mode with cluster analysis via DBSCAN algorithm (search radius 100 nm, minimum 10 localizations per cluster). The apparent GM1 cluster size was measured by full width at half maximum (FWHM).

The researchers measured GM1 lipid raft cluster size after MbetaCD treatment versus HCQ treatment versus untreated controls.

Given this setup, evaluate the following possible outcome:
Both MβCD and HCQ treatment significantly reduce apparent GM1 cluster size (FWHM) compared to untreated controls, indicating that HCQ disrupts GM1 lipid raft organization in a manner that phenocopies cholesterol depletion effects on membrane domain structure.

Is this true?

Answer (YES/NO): NO